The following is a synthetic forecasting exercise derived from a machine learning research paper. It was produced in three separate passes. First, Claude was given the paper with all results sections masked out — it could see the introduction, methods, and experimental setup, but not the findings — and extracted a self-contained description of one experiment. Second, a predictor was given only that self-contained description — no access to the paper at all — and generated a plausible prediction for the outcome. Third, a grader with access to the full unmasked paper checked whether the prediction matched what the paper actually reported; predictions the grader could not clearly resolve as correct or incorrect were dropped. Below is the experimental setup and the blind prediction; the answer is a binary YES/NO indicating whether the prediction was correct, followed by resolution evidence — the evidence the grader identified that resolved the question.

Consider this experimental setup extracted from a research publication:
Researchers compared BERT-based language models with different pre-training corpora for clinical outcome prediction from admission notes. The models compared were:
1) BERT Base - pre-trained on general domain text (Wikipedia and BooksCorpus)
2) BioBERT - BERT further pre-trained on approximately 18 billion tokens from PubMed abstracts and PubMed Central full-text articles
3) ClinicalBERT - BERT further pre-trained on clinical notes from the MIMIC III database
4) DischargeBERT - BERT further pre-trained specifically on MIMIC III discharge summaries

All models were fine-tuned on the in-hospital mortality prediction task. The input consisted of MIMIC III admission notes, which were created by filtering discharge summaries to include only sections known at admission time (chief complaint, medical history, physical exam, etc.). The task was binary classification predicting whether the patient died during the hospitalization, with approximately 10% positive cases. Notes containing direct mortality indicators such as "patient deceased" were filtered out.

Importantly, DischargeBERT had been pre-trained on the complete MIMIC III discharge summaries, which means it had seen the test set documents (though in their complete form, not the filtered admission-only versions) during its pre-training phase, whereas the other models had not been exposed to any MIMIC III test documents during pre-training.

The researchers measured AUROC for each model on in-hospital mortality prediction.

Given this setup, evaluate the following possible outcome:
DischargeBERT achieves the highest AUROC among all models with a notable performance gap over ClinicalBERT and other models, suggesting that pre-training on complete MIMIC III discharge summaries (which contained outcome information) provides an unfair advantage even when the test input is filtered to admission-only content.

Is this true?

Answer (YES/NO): YES